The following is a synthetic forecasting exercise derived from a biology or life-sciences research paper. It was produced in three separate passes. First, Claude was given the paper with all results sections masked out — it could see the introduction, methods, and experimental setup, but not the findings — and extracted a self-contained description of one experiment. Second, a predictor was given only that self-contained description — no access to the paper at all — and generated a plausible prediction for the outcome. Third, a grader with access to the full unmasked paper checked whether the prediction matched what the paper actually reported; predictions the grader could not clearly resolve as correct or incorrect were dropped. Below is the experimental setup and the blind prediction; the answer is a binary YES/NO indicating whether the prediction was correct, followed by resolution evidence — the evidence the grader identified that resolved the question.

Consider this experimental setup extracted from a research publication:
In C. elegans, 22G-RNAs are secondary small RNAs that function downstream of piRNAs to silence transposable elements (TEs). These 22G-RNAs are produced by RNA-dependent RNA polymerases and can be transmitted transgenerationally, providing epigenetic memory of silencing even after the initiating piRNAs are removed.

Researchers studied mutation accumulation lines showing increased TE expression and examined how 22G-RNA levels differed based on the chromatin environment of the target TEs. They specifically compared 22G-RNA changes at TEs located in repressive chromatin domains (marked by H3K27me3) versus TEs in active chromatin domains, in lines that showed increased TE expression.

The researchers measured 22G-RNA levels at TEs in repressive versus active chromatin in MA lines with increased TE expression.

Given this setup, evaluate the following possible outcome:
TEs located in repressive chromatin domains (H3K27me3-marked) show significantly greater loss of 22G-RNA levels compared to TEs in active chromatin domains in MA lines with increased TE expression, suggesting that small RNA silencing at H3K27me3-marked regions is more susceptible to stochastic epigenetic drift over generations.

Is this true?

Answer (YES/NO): NO